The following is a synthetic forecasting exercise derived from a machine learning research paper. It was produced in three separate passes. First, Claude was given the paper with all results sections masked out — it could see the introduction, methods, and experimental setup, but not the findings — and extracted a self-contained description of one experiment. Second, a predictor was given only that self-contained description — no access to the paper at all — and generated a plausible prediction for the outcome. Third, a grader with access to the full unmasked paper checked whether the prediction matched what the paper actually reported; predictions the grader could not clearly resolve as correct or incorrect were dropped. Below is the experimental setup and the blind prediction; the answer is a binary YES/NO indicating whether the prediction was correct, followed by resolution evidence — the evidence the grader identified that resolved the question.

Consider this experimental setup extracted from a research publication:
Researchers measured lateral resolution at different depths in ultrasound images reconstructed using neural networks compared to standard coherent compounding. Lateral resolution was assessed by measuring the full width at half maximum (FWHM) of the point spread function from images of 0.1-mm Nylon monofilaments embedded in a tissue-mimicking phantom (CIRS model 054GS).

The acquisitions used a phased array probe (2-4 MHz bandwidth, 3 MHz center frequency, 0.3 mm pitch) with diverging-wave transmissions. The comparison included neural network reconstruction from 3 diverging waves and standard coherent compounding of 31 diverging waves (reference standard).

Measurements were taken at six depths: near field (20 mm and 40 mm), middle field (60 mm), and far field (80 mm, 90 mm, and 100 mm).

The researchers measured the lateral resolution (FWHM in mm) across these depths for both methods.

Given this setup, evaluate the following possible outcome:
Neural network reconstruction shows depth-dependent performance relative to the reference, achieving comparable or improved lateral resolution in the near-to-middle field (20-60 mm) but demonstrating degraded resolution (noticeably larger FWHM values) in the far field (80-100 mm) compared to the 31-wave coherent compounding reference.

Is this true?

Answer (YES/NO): NO